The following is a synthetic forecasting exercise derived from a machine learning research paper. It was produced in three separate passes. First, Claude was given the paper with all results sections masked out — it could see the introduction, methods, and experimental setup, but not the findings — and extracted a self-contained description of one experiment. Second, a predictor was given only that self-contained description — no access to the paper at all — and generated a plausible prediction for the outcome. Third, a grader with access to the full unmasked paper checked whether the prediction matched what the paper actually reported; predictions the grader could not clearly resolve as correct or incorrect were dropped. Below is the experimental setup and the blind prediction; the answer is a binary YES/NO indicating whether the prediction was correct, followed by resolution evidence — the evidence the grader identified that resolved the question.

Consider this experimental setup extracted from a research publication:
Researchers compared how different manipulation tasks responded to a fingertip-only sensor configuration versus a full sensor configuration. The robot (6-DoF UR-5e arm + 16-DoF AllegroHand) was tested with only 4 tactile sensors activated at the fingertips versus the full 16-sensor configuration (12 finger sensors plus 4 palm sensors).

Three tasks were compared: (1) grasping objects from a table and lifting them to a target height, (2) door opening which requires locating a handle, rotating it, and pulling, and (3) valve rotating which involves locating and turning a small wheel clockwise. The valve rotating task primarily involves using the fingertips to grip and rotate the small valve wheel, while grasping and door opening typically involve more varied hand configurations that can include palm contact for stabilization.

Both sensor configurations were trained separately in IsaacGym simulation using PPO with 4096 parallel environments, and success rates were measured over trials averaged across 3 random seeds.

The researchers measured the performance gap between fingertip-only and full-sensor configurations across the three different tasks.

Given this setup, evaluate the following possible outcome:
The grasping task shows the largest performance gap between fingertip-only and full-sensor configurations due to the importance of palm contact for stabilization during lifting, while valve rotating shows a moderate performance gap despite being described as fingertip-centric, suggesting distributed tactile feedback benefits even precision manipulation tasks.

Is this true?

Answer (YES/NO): NO